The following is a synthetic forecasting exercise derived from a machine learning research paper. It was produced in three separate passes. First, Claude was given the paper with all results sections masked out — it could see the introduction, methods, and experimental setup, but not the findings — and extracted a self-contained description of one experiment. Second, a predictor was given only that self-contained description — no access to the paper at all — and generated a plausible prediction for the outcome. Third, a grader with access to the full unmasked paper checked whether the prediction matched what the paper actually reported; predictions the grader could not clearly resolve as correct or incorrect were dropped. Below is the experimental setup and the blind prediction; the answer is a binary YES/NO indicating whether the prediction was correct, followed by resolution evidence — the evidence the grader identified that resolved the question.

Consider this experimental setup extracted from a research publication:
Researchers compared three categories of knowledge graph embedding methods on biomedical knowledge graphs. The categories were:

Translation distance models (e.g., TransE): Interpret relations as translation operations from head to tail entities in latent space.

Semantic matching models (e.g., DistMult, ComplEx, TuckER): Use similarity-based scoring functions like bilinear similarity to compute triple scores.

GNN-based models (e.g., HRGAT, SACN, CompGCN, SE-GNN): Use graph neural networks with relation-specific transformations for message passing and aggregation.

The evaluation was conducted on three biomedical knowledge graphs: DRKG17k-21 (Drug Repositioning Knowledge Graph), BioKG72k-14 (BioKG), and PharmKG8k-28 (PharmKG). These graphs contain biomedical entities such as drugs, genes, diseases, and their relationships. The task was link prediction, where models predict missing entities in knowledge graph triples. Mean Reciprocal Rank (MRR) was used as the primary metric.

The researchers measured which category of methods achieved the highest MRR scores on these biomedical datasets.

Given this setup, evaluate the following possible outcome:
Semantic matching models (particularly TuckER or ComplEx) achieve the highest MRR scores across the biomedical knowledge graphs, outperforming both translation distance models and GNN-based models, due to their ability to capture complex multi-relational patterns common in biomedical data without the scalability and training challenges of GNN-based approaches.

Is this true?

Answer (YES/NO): NO